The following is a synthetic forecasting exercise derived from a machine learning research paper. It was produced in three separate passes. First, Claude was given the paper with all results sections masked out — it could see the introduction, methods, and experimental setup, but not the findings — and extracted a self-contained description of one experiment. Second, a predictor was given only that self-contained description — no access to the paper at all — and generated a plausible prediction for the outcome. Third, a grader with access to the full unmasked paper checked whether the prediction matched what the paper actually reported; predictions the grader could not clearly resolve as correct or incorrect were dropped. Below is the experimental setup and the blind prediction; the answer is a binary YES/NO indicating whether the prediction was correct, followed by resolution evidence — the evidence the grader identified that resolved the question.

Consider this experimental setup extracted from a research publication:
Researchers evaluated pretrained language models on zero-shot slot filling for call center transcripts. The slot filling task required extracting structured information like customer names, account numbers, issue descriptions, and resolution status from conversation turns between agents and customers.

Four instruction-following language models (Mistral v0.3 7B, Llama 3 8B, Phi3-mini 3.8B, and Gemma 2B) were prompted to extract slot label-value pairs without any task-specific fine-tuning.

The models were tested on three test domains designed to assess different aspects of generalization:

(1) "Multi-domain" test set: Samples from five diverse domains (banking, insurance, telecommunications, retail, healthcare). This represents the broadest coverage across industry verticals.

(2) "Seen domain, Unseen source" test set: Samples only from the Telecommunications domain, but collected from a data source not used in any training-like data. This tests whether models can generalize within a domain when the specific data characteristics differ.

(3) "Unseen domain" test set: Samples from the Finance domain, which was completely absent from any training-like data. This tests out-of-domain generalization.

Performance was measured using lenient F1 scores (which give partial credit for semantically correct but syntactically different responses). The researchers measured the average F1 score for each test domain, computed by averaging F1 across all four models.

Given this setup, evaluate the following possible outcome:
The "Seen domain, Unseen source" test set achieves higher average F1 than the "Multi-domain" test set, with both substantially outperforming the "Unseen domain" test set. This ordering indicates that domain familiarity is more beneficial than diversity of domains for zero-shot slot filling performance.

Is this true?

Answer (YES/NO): YES